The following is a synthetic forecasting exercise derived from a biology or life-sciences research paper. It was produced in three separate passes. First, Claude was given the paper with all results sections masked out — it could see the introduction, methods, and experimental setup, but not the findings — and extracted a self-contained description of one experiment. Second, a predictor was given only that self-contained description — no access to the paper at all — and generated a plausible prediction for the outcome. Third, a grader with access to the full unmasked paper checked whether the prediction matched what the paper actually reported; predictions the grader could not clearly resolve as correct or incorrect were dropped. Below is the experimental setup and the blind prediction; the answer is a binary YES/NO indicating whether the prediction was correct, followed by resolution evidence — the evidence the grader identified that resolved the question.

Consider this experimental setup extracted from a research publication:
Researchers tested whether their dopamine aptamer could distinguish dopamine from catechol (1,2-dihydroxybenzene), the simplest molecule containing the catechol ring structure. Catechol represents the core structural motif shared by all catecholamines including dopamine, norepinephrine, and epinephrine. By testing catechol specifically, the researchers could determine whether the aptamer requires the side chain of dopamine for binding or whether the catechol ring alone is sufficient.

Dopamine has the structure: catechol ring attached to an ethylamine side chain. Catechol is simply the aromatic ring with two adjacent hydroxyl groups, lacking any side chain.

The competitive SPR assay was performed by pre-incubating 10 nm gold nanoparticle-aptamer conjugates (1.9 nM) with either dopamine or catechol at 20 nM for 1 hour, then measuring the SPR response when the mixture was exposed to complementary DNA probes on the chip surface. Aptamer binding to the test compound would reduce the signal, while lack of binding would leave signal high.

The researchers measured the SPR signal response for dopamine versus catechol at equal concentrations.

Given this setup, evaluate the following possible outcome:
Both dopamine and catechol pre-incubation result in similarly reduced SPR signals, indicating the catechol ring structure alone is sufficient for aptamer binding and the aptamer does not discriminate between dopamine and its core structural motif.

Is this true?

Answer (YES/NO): NO